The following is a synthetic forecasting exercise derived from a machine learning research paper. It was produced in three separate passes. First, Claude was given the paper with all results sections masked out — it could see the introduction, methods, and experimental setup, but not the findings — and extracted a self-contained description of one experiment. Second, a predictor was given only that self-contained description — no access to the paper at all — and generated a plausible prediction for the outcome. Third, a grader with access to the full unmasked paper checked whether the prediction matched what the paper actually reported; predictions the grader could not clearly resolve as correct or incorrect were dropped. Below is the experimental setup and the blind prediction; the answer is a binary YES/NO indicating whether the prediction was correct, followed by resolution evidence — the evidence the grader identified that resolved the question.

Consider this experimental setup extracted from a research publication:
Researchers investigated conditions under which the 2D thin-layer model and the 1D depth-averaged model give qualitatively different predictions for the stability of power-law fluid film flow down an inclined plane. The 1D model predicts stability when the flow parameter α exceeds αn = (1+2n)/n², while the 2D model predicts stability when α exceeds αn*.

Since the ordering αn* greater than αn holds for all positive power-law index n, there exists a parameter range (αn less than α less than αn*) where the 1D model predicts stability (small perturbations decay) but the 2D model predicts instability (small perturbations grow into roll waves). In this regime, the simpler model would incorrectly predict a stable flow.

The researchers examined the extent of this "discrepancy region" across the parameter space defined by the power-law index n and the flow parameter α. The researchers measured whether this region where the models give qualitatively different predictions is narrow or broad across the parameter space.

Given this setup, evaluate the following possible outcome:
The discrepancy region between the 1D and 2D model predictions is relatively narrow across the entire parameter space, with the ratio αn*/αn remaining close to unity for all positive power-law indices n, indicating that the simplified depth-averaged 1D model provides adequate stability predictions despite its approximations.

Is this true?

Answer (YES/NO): YES